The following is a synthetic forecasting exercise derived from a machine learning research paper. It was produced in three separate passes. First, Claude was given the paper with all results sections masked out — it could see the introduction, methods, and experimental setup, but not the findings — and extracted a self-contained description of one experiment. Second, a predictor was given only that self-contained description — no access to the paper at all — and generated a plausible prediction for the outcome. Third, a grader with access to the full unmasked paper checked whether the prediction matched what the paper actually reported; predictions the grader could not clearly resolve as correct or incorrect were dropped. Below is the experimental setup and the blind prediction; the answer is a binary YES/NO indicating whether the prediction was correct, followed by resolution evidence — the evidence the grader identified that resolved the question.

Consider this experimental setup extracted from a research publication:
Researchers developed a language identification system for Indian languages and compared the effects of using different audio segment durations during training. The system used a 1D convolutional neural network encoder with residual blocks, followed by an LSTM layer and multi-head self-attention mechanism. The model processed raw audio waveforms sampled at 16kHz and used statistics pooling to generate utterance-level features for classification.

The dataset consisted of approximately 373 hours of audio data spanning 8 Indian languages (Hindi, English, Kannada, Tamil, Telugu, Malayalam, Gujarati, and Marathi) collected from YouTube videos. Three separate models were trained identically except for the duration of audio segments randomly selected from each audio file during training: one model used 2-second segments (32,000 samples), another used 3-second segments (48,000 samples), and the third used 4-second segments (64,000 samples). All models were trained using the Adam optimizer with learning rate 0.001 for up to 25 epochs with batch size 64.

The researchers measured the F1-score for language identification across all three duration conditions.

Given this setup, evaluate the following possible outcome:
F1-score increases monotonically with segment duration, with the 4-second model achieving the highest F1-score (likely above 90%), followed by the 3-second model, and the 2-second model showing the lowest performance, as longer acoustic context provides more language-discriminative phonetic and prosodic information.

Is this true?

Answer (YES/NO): YES